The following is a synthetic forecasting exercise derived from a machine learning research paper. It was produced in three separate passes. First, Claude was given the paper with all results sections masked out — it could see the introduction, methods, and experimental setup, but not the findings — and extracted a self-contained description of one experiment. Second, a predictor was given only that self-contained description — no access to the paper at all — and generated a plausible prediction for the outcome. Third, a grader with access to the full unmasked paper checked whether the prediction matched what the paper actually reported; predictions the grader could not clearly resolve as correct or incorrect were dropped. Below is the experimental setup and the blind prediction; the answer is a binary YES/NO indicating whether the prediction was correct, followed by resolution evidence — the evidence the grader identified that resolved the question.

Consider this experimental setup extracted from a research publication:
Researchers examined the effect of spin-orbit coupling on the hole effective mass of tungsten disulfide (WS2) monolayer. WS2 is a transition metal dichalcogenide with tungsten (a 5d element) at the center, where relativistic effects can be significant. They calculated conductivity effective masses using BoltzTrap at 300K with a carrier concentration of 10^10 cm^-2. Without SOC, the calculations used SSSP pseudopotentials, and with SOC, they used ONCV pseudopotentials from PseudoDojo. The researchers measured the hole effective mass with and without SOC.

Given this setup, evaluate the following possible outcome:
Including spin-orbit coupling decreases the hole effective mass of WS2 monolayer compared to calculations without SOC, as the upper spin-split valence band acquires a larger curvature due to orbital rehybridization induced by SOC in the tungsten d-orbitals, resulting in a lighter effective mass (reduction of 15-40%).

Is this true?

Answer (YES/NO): YES